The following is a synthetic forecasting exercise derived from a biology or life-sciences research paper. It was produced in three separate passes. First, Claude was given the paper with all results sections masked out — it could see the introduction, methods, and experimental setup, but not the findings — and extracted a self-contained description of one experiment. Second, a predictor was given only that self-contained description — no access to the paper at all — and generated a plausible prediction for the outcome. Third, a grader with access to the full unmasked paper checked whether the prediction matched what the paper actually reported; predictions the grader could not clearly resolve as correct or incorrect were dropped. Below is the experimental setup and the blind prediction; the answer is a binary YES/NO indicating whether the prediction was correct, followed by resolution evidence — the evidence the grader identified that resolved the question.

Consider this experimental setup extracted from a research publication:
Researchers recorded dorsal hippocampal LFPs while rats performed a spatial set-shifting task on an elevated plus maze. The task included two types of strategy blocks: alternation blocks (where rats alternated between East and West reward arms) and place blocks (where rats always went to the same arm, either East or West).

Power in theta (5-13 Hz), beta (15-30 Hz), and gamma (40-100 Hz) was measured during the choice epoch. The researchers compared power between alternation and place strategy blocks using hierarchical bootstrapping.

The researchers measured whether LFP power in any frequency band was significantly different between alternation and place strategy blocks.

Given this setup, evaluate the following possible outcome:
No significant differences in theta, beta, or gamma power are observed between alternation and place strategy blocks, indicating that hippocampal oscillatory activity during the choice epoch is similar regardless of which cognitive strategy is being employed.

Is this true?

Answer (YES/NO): YES